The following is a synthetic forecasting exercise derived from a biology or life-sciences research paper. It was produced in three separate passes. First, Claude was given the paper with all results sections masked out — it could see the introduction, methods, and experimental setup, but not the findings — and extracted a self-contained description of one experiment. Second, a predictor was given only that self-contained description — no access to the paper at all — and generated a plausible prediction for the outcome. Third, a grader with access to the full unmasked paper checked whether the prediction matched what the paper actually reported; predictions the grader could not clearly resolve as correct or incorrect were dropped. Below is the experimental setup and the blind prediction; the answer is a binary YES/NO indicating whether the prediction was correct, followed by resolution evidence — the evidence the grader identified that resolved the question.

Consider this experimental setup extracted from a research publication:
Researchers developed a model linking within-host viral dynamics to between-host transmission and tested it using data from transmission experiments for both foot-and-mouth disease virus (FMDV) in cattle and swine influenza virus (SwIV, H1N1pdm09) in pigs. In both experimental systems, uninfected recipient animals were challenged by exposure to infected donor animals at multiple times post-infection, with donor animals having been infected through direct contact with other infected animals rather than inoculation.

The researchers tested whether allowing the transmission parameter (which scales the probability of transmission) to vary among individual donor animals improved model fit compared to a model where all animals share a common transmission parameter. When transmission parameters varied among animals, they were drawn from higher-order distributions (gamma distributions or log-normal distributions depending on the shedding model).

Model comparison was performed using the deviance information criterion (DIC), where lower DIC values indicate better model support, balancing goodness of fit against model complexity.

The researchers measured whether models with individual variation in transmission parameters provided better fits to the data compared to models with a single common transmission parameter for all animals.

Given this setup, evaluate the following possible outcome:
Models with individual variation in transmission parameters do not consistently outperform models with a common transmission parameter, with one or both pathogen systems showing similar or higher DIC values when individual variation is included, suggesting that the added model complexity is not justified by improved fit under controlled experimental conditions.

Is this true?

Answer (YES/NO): YES